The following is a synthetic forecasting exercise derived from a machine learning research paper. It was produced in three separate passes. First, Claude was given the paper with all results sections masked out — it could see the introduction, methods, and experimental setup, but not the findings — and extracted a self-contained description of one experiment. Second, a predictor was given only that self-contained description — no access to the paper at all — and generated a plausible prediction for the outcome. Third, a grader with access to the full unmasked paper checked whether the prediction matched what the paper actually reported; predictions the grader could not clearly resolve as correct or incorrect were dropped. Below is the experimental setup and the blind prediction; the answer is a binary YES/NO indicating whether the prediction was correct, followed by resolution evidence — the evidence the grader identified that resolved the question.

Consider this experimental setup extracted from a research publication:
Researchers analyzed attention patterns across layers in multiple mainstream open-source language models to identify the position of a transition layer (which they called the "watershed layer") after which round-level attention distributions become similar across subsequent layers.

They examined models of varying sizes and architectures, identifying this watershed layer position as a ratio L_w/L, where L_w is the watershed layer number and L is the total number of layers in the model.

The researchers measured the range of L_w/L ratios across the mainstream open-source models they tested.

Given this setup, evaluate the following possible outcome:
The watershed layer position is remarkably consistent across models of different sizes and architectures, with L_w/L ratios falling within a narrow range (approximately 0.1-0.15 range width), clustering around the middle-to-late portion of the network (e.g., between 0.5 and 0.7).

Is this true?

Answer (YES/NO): NO